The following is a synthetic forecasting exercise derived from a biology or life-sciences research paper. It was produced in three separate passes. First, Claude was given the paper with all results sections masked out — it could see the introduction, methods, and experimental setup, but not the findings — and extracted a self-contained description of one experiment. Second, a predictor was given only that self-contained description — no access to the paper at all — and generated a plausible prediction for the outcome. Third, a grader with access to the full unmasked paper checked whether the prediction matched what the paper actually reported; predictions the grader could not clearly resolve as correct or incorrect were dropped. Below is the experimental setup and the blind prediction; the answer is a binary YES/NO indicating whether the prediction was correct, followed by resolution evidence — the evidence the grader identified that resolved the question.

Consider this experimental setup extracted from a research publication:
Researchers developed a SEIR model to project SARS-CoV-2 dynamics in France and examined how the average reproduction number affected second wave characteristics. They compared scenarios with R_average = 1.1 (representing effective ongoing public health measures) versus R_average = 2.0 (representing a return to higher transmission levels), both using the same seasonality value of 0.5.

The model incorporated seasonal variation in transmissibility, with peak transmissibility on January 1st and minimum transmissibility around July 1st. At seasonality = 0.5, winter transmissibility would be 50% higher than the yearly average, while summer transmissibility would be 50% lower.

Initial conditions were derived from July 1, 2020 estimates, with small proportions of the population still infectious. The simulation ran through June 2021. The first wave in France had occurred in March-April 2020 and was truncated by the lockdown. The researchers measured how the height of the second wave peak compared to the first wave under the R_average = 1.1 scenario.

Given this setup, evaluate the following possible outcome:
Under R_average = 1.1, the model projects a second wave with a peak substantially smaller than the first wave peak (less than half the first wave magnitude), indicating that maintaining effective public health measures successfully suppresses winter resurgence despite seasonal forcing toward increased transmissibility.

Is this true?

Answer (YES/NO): NO